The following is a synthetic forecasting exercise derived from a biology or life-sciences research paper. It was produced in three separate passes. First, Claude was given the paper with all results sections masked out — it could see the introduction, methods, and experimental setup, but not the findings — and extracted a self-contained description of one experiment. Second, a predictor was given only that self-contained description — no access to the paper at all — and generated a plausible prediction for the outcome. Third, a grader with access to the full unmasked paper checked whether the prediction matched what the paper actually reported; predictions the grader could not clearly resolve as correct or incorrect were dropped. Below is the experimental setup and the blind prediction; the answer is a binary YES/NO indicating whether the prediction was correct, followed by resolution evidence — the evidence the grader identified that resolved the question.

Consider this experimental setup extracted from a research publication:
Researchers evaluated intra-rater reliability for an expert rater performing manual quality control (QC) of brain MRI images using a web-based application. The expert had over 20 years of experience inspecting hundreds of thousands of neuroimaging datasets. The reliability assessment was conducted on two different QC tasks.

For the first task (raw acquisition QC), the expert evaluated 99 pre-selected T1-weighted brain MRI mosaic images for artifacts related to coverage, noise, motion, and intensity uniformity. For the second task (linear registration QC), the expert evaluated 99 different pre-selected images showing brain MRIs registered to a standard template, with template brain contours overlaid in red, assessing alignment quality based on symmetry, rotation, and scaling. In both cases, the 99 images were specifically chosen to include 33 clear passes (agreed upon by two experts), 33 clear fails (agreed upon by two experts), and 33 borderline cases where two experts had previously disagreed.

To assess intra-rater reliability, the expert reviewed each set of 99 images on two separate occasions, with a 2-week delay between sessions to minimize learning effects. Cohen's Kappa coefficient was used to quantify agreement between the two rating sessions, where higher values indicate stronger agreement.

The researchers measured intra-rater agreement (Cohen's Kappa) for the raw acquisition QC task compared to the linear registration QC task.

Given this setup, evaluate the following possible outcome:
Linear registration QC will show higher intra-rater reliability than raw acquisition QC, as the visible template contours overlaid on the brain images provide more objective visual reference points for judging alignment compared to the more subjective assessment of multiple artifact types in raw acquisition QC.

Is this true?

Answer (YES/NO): YES